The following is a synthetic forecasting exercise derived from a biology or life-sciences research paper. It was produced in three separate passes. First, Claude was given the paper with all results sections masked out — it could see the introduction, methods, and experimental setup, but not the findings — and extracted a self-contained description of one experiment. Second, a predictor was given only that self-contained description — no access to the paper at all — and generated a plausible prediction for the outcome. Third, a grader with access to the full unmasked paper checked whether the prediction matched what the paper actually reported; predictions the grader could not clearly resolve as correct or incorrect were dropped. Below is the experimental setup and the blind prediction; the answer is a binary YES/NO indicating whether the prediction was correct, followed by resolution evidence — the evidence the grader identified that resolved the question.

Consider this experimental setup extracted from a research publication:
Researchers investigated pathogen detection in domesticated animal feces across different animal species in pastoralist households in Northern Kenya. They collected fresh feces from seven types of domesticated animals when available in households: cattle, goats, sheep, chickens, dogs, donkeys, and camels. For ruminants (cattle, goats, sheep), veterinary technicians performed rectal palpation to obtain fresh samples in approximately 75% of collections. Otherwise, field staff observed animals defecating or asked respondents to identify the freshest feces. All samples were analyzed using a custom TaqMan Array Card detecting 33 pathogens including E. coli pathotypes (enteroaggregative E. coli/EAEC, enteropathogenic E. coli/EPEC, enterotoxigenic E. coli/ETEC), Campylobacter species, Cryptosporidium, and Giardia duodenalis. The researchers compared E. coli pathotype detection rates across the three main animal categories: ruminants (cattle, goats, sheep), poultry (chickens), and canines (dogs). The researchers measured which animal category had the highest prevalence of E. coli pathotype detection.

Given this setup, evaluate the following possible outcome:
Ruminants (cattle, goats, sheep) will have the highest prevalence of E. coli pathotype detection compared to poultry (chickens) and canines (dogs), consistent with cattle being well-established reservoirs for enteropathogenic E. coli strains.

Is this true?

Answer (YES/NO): NO